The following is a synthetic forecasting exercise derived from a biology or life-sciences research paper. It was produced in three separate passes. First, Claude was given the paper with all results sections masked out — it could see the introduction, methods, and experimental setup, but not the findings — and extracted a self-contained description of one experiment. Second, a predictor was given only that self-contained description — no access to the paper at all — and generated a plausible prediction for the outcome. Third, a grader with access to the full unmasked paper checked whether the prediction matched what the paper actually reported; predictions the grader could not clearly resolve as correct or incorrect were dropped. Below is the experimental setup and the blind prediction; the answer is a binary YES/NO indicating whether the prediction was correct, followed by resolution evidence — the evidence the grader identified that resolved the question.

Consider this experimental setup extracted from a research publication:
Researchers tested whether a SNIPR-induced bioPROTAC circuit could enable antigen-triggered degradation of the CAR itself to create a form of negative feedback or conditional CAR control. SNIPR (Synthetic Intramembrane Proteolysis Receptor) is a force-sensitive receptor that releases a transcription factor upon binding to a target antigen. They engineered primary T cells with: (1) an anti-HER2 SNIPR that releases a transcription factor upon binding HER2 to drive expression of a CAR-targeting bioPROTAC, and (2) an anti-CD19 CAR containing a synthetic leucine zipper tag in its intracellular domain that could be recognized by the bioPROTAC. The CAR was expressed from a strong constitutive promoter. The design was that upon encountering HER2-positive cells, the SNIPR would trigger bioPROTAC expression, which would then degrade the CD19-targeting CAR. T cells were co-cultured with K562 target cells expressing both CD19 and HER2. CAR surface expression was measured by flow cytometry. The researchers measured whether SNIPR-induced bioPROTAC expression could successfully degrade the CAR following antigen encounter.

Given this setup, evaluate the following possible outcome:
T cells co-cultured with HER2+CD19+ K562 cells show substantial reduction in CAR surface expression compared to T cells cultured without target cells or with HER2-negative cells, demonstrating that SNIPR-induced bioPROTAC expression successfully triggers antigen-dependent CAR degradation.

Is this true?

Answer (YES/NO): NO